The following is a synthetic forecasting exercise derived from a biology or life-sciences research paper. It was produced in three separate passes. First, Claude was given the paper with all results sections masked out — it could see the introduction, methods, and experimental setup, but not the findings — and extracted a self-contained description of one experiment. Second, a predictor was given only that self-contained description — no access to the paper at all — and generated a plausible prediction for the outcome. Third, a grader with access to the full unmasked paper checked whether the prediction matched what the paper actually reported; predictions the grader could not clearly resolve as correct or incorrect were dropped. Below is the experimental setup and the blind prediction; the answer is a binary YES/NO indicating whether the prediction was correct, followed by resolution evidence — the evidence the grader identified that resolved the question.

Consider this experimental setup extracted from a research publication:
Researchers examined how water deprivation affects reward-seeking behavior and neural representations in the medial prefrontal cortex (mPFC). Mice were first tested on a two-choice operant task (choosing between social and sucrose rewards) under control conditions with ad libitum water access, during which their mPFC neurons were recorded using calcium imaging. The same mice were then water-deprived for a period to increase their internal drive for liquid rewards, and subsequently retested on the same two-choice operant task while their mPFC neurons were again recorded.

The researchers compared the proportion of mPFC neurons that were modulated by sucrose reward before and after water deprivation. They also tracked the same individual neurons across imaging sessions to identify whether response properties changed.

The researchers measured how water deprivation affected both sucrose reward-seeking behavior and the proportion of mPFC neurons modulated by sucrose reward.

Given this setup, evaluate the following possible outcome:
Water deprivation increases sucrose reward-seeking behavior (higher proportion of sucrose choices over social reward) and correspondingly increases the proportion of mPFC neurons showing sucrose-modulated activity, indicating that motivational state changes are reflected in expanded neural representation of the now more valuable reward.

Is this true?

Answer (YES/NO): YES